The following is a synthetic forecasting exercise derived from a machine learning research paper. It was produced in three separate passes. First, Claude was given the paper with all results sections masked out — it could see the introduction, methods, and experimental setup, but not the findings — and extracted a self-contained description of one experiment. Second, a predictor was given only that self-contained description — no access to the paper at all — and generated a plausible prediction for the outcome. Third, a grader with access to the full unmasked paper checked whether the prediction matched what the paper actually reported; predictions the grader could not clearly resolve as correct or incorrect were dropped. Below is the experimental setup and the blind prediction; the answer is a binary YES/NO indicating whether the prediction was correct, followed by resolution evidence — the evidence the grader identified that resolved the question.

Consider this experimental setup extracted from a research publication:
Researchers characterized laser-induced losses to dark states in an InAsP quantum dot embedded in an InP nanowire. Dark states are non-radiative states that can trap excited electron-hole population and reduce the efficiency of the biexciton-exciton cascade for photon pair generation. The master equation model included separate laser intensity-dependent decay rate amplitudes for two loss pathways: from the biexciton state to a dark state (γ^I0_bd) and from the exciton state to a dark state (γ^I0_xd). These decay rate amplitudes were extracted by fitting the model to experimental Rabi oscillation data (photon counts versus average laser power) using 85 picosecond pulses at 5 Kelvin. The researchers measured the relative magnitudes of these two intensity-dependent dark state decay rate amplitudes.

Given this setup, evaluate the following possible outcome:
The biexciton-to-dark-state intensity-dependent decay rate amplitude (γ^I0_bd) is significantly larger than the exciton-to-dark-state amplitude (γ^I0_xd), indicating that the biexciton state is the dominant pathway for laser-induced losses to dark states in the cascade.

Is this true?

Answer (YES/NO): NO